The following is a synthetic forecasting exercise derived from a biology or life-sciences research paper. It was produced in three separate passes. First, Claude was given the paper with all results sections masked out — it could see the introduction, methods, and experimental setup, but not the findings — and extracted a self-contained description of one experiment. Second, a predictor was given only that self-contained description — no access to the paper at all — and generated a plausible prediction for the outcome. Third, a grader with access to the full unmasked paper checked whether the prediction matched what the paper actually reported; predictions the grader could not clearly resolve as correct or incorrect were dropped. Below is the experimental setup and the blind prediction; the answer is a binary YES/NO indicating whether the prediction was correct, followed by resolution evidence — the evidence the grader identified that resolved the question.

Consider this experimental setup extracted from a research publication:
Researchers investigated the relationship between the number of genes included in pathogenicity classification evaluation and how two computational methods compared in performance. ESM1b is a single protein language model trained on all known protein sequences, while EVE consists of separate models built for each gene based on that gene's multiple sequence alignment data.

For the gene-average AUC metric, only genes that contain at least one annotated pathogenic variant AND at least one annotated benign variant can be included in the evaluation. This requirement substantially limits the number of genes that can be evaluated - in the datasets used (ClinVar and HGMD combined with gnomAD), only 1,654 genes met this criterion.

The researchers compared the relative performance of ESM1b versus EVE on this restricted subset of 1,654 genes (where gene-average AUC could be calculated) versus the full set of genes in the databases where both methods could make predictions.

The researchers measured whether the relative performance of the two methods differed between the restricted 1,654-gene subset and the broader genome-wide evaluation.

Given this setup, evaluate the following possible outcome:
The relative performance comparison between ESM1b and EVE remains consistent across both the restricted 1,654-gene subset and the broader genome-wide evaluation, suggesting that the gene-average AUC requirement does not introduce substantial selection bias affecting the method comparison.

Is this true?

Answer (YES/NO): NO